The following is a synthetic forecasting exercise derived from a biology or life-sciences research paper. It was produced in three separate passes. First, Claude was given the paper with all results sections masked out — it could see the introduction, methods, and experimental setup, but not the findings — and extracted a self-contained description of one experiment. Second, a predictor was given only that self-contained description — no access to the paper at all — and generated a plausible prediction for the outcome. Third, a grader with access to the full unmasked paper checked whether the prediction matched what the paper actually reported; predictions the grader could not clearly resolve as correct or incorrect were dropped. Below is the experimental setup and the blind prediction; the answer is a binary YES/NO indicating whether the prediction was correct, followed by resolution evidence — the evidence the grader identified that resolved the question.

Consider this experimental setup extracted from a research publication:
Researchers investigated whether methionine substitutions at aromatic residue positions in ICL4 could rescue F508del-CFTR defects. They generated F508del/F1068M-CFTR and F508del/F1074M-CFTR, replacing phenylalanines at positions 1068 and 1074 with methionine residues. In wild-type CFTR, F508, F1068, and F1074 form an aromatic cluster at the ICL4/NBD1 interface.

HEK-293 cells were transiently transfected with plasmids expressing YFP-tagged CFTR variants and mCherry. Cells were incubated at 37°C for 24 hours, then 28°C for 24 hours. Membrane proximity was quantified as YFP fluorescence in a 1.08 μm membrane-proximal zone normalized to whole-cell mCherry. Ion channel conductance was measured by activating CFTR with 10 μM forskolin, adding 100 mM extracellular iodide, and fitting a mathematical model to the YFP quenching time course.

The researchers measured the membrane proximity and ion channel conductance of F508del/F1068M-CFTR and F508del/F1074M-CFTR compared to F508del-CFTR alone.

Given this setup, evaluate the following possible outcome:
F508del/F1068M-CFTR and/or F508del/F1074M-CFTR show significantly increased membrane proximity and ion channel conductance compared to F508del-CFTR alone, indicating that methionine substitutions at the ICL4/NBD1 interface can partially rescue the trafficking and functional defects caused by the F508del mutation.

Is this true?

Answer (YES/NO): YES